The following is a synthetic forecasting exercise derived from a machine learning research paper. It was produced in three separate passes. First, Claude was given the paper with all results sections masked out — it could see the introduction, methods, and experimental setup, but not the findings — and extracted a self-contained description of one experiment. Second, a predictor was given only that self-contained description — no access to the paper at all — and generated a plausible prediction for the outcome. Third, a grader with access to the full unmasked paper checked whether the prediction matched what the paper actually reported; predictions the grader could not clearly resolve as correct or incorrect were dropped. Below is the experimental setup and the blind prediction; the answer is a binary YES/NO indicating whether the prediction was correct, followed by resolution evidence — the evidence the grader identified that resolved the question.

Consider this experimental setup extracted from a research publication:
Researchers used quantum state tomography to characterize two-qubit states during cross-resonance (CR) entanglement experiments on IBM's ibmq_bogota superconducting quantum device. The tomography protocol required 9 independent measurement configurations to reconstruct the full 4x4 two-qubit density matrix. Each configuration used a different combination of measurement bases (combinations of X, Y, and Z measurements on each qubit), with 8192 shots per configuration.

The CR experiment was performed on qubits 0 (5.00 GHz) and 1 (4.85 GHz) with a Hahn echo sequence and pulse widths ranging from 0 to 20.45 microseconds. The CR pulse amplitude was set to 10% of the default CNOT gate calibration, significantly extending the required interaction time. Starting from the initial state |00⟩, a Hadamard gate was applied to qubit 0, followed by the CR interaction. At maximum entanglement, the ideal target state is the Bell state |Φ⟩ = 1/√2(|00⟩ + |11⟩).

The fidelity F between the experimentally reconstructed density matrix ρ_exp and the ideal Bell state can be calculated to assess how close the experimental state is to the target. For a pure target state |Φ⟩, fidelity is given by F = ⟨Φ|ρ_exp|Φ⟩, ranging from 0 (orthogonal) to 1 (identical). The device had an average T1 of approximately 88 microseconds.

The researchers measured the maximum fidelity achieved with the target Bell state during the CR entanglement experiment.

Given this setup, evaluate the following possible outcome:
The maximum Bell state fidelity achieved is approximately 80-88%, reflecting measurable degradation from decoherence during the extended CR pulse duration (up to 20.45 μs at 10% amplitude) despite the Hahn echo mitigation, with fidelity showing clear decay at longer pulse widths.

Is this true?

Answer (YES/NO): YES